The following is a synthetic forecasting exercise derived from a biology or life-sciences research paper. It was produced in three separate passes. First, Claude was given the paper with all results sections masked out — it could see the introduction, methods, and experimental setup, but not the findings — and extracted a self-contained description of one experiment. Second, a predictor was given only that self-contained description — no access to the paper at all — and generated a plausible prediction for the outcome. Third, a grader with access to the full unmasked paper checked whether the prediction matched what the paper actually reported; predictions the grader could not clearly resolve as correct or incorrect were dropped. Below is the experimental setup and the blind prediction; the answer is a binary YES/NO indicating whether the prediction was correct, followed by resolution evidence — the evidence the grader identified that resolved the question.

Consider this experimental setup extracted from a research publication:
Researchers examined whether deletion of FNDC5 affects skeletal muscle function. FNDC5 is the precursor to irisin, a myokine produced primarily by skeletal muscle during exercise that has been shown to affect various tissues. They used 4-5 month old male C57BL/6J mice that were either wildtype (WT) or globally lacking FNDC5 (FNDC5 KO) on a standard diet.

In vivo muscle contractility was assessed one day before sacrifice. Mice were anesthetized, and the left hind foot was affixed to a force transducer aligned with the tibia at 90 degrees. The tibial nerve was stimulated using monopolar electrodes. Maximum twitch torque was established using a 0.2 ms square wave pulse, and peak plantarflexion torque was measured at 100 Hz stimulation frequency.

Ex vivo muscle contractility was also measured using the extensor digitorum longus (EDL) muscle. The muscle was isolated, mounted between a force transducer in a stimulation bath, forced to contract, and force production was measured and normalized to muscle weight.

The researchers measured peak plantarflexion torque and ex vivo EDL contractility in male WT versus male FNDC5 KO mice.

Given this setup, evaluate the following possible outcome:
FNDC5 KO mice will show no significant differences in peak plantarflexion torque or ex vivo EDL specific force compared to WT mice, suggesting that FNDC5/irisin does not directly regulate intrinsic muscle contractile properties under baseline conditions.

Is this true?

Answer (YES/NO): YES